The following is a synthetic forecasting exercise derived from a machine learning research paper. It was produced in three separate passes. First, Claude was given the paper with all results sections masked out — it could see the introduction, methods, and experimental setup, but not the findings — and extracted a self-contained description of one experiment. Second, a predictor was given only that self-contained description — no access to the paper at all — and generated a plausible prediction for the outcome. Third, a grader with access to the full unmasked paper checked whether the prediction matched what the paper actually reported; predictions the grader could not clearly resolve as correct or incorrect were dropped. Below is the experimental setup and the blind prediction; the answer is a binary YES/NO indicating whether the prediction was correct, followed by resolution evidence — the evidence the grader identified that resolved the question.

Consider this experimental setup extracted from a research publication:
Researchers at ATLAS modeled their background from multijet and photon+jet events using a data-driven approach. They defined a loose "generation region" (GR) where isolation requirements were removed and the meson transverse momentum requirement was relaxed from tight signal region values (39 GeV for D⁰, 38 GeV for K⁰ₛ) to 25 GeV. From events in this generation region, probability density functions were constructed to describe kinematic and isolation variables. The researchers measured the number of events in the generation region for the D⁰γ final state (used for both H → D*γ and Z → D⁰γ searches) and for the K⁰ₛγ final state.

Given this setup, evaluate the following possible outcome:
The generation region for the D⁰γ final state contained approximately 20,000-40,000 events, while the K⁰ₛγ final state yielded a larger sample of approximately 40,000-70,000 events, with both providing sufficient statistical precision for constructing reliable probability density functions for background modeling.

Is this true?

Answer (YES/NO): NO